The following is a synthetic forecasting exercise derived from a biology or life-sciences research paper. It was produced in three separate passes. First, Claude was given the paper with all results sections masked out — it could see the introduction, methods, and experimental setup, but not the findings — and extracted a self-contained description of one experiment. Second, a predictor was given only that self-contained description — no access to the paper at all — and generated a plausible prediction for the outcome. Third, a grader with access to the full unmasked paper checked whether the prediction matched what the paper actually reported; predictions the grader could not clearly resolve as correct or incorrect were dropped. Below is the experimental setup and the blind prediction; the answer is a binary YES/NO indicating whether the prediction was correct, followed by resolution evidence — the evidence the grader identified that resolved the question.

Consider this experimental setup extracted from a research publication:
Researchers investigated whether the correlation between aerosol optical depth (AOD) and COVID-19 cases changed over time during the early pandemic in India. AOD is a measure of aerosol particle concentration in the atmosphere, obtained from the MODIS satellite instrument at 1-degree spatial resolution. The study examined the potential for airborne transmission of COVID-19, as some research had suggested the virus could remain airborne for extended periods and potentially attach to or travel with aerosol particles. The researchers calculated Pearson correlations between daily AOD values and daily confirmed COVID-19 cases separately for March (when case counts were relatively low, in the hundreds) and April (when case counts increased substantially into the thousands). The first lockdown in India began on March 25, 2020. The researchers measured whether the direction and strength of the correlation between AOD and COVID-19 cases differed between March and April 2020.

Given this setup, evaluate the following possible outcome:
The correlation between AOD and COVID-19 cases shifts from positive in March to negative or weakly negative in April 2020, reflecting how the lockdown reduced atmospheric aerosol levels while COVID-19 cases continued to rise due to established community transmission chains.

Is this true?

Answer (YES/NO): NO